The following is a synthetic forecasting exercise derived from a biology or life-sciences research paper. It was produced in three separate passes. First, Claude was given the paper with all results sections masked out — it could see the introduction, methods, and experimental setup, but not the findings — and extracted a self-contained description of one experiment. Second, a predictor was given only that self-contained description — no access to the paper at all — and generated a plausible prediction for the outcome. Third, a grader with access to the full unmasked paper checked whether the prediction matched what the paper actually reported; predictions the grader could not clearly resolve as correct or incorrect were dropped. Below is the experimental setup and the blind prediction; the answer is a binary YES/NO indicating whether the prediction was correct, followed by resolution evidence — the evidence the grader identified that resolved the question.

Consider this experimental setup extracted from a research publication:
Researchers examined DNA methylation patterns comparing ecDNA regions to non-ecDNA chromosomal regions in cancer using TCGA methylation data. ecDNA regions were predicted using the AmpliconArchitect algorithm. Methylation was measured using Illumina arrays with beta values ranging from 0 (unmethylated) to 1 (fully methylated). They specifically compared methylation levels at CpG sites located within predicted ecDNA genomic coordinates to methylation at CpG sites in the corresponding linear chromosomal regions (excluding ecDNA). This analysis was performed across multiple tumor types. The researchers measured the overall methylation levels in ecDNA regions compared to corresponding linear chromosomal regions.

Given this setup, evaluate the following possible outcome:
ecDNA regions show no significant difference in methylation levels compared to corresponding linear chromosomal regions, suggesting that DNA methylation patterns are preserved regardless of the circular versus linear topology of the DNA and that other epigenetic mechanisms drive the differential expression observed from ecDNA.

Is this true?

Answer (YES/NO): NO